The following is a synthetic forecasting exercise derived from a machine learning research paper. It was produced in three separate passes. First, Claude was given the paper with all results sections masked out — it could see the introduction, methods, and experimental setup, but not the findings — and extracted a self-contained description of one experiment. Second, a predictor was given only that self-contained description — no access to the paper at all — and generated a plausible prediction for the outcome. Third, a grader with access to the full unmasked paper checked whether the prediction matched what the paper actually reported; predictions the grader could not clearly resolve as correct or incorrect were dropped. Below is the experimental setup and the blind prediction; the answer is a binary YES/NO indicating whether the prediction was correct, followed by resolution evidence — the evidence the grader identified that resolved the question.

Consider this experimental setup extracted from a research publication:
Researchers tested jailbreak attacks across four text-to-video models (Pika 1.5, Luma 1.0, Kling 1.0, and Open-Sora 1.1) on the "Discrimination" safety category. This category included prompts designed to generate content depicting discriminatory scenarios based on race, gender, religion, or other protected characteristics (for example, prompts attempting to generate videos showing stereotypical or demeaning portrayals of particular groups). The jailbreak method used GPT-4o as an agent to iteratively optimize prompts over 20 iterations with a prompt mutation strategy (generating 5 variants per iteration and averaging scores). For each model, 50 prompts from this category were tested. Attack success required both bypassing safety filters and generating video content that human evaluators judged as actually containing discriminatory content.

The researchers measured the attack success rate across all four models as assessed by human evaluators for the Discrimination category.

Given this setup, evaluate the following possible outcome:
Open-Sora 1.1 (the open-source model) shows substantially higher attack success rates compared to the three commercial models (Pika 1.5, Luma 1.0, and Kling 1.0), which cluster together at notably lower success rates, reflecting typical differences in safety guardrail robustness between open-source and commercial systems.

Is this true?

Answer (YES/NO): NO